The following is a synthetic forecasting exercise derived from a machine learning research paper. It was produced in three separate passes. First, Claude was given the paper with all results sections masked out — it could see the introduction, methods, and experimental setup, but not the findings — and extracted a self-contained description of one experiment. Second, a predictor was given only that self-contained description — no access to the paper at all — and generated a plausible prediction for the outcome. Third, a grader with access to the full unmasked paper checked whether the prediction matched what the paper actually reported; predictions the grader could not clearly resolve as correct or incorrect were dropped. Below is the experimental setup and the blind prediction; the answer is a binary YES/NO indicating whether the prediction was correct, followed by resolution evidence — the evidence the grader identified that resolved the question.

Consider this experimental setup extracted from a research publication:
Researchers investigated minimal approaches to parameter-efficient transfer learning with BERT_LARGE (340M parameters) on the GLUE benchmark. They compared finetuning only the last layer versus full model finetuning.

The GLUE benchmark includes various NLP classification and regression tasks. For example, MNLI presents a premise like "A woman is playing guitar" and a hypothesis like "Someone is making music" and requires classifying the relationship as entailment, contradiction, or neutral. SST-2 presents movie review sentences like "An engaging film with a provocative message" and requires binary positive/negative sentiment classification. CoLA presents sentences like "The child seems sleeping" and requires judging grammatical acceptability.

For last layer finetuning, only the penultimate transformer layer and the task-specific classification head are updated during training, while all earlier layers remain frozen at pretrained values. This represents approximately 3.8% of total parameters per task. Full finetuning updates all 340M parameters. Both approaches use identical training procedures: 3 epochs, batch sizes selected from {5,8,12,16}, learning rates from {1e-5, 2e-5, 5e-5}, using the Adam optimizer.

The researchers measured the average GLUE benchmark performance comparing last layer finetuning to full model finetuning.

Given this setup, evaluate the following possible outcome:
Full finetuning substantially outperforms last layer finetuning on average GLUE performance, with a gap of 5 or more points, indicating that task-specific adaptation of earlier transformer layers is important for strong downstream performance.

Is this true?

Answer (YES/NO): YES